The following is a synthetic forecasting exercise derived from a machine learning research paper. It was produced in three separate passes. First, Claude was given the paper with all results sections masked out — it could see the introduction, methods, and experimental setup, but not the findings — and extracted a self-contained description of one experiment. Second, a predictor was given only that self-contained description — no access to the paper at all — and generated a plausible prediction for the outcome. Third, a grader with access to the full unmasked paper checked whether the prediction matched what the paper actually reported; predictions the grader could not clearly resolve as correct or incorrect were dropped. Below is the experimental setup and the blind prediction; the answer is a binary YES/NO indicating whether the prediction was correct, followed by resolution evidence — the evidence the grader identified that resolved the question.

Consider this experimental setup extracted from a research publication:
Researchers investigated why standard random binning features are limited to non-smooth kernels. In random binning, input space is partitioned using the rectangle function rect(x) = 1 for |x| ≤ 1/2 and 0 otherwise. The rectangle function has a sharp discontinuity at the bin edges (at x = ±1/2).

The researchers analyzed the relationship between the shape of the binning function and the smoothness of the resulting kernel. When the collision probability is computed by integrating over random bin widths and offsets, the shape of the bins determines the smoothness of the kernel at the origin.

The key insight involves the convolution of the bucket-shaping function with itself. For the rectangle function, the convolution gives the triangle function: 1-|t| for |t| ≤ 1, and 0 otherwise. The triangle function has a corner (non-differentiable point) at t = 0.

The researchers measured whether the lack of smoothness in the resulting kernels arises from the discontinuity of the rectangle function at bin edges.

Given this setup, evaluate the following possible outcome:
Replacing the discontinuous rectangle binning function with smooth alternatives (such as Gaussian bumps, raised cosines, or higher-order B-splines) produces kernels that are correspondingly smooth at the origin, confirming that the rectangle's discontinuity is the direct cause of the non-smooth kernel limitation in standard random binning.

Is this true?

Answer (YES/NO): YES